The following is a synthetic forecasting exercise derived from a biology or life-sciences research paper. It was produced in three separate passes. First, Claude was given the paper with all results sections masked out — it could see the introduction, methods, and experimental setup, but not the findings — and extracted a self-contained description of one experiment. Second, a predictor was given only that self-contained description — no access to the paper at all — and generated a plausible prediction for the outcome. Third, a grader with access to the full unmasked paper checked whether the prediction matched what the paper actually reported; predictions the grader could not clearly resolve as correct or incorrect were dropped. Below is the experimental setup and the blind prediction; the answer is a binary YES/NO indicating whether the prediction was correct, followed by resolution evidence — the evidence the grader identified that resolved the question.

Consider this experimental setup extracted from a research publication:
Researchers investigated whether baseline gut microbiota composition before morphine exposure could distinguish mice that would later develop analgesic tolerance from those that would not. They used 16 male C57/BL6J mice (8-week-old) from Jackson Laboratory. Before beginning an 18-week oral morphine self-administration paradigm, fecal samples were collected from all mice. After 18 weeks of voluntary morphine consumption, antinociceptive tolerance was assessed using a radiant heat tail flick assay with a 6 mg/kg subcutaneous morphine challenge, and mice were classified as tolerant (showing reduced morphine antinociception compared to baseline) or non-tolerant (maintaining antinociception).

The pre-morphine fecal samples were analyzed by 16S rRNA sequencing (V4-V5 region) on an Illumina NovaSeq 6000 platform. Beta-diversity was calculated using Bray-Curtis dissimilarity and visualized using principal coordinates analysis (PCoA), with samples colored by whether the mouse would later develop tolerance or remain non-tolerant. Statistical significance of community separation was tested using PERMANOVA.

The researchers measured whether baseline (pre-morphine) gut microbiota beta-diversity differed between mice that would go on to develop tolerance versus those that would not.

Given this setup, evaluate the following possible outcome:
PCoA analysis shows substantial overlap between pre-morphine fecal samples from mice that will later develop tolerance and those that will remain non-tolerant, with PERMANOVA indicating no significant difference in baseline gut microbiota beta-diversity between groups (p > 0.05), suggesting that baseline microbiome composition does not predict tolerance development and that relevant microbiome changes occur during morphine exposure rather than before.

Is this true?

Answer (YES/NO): YES